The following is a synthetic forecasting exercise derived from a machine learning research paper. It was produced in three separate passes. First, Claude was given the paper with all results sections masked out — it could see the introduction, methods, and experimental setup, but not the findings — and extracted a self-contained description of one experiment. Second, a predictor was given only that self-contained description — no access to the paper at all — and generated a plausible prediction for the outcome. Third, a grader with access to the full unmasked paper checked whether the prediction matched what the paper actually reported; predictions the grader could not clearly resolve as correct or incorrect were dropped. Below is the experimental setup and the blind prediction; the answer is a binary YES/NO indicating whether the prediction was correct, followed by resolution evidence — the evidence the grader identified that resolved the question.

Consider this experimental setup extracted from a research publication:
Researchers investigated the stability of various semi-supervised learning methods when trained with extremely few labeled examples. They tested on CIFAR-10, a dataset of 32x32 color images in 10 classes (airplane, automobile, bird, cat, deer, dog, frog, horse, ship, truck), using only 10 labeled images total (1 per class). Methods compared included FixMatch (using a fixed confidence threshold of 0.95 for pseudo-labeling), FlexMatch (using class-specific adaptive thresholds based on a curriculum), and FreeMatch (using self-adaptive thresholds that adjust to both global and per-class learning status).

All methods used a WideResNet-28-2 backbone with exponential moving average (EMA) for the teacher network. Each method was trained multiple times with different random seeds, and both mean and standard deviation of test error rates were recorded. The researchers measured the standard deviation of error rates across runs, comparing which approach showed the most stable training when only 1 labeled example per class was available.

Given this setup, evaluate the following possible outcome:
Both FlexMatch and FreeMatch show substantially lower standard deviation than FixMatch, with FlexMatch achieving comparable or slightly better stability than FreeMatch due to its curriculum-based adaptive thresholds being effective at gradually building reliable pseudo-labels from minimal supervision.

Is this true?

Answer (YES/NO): NO